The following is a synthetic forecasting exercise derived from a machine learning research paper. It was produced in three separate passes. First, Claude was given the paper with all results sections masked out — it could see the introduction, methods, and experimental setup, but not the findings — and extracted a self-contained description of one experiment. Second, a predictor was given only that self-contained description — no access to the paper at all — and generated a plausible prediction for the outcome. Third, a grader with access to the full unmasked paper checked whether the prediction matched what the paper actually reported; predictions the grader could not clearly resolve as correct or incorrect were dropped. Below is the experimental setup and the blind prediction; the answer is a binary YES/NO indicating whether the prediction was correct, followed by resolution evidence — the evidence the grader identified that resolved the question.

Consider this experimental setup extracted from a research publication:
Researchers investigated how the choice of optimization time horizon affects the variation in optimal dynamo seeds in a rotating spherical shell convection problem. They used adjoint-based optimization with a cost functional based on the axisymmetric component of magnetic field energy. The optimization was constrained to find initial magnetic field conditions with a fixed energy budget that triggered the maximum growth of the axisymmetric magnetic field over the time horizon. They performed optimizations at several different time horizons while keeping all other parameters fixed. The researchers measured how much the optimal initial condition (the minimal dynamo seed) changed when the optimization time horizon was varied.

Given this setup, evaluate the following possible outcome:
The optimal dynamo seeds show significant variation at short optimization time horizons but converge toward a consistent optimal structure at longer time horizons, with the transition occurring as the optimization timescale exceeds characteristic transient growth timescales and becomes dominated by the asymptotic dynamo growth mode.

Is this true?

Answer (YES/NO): NO